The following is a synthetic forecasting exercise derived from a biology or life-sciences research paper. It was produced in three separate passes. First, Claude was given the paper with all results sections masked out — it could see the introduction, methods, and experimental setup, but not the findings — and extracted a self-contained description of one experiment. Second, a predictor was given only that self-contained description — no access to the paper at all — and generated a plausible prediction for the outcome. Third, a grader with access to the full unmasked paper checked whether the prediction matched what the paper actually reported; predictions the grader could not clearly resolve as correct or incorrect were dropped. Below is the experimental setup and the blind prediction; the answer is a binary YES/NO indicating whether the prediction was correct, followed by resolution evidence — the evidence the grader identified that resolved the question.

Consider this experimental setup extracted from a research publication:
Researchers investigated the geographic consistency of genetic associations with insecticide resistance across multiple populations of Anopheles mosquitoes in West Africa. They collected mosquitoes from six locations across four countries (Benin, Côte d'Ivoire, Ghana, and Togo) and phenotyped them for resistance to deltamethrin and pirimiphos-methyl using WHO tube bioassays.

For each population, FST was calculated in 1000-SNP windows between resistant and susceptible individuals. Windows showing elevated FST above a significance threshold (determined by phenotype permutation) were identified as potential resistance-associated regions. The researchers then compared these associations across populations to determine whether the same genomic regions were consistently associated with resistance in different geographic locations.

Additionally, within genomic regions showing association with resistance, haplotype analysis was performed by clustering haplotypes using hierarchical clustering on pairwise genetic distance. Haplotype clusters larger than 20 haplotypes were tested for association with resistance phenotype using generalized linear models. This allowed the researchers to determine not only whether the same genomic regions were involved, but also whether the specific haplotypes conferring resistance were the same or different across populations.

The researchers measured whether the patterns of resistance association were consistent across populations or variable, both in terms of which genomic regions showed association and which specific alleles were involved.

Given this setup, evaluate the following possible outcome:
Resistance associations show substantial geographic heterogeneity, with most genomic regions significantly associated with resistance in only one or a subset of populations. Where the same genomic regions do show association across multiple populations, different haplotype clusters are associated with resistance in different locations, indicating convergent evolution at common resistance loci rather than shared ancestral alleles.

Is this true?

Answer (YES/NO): NO